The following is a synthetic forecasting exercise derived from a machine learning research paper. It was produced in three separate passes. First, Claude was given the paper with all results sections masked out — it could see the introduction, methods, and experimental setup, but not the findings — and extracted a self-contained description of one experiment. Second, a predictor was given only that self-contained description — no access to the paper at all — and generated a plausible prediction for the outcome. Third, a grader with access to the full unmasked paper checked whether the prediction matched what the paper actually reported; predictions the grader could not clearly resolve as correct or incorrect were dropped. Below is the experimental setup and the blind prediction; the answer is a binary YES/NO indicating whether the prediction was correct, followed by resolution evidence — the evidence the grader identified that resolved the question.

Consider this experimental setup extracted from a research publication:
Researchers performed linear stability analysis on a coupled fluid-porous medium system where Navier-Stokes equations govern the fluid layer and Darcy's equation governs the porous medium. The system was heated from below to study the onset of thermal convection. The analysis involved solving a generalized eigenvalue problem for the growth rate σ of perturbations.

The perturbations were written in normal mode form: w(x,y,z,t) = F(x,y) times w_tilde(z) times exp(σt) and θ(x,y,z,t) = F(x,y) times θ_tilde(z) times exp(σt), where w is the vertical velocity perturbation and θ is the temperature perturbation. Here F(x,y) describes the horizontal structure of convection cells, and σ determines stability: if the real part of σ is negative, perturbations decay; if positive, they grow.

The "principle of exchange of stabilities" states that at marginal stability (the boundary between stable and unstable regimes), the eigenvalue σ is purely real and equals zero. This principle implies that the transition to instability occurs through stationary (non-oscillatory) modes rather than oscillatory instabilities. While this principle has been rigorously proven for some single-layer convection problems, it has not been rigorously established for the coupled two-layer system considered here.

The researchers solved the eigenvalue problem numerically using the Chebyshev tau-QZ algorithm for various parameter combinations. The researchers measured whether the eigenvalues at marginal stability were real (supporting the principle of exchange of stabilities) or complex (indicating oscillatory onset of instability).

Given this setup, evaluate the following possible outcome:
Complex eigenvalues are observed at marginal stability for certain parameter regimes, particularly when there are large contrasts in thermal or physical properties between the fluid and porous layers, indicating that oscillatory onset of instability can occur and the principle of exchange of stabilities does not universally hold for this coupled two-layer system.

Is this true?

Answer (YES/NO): NO